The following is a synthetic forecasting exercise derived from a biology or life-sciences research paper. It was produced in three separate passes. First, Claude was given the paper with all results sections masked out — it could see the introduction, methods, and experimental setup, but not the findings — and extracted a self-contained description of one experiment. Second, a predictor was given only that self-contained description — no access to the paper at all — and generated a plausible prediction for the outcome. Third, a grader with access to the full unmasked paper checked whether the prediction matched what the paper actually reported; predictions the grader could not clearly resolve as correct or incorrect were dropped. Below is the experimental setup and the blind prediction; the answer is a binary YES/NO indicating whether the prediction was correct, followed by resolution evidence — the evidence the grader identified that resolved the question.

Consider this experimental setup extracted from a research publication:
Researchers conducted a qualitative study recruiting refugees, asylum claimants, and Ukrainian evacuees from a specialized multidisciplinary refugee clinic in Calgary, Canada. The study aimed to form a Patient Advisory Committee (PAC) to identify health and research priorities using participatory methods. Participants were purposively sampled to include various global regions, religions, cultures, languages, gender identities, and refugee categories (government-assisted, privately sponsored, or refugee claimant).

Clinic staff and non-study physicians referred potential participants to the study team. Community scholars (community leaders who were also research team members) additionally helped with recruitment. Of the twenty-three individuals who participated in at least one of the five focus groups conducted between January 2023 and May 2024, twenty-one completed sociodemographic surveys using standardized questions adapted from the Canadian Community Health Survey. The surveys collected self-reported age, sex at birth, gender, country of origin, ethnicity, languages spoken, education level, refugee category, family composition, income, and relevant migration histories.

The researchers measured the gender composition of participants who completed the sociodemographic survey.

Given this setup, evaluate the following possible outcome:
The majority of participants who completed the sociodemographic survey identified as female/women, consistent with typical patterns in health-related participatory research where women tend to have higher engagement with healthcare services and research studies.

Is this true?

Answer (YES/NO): YES